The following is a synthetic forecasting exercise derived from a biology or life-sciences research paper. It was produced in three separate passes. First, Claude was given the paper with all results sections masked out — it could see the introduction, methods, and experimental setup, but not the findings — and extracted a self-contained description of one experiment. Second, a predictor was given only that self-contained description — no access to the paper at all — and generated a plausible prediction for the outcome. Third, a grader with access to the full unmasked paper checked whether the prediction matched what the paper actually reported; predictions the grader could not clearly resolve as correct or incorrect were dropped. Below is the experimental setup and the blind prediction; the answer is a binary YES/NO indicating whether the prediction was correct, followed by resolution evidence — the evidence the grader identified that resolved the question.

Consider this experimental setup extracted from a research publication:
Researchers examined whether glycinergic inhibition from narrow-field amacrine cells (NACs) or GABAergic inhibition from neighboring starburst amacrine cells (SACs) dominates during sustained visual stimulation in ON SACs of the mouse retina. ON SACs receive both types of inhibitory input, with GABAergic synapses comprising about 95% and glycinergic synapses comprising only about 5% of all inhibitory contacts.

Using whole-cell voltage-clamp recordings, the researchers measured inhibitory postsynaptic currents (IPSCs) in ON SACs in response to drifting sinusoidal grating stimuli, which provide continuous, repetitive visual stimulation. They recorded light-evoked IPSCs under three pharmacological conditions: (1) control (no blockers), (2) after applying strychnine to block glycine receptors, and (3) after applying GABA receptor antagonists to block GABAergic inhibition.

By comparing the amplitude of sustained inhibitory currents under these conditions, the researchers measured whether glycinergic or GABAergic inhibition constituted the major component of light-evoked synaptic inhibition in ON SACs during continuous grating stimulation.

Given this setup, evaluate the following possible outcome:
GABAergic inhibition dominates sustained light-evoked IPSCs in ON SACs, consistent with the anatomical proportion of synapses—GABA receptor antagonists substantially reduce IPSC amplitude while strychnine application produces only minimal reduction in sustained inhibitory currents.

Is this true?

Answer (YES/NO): NO